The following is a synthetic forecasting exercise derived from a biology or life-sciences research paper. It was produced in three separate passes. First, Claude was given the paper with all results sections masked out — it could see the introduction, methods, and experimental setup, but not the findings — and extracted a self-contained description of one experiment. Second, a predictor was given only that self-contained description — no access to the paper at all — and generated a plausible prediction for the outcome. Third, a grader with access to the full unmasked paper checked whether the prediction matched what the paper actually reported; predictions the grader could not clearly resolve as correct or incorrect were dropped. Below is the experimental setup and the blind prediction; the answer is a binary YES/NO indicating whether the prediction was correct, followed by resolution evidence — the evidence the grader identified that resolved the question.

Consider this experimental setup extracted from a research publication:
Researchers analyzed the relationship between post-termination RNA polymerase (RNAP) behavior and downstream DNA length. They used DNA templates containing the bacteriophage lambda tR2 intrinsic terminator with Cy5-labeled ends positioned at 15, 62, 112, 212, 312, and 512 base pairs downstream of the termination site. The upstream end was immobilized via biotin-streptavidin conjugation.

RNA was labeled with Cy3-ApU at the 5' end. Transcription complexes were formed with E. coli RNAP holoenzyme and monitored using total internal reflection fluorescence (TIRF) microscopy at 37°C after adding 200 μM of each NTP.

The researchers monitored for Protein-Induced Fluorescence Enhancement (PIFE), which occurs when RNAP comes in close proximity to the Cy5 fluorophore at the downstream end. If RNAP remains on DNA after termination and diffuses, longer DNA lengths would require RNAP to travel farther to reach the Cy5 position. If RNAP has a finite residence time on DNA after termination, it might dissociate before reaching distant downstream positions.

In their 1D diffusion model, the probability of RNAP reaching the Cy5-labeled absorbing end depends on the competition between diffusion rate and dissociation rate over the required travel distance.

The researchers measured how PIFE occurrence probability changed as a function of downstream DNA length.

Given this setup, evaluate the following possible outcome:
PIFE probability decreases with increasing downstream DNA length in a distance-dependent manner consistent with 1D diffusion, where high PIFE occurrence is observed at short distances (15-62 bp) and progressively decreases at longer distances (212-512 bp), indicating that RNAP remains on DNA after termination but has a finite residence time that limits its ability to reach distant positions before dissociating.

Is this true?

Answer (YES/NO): YES